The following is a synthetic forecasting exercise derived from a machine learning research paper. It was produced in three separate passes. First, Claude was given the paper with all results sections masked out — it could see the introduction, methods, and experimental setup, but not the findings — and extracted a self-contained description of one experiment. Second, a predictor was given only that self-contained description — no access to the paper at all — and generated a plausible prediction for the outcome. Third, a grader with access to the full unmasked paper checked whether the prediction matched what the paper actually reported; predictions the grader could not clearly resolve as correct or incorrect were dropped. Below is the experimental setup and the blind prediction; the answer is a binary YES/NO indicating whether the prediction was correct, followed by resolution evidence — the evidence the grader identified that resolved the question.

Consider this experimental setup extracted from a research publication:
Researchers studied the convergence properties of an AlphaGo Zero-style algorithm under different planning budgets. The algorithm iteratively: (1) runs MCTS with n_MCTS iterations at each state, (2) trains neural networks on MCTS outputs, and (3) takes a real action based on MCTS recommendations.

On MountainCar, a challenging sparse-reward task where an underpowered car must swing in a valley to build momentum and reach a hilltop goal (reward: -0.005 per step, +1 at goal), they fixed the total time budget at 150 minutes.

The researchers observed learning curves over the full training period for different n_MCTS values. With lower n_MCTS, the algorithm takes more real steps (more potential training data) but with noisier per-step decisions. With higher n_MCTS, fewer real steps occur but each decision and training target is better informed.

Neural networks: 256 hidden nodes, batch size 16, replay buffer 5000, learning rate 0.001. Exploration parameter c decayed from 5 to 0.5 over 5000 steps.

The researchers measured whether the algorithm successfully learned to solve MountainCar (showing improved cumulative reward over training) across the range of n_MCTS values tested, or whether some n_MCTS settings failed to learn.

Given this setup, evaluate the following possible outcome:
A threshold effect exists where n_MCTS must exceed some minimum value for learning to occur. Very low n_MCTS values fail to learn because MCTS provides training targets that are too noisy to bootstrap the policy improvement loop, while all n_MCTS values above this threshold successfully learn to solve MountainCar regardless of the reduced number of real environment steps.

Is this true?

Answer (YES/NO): NO